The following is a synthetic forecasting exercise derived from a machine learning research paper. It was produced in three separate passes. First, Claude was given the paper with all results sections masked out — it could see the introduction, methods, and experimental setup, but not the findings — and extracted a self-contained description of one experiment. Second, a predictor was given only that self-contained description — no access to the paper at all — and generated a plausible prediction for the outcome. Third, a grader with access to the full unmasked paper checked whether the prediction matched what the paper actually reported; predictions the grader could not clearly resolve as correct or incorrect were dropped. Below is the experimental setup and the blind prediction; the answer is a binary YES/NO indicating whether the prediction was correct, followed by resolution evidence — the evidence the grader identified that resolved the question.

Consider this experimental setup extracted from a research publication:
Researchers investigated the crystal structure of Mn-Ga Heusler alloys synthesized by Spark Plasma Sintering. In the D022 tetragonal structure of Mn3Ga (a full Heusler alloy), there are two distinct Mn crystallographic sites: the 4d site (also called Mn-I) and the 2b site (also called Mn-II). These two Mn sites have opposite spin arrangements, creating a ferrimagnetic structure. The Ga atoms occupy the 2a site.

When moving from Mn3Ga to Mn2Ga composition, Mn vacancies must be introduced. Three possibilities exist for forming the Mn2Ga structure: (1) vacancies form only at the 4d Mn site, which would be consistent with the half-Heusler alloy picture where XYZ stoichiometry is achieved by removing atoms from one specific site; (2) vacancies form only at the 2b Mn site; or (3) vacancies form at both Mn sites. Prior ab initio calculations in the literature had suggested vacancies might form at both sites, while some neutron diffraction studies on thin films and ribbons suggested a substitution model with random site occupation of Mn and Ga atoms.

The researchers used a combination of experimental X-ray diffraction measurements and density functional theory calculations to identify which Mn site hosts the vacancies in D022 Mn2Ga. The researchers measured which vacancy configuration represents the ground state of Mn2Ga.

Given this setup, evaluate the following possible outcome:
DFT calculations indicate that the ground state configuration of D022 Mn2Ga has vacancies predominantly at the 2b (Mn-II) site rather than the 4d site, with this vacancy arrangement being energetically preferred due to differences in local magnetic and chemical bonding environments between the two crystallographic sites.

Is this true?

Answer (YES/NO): NO